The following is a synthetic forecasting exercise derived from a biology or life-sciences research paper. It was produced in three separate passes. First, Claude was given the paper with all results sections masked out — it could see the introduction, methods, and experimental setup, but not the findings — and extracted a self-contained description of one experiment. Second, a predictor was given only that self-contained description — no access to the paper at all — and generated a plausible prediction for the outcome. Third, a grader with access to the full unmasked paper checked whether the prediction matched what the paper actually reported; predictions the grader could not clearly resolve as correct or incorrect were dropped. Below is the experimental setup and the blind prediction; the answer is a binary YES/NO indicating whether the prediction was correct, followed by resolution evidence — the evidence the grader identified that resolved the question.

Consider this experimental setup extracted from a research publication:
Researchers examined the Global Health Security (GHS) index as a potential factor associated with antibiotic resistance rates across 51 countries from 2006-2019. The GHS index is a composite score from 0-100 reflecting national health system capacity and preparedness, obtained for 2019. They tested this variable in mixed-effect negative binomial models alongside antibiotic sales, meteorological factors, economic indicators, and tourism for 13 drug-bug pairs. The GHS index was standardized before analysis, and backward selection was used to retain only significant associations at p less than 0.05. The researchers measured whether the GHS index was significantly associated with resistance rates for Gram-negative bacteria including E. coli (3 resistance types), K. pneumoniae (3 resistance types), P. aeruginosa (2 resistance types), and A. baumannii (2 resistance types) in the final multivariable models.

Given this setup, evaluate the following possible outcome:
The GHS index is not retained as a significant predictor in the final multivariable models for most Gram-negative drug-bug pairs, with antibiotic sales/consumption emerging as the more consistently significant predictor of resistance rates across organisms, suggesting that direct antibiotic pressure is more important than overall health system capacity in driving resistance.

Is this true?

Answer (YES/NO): NO